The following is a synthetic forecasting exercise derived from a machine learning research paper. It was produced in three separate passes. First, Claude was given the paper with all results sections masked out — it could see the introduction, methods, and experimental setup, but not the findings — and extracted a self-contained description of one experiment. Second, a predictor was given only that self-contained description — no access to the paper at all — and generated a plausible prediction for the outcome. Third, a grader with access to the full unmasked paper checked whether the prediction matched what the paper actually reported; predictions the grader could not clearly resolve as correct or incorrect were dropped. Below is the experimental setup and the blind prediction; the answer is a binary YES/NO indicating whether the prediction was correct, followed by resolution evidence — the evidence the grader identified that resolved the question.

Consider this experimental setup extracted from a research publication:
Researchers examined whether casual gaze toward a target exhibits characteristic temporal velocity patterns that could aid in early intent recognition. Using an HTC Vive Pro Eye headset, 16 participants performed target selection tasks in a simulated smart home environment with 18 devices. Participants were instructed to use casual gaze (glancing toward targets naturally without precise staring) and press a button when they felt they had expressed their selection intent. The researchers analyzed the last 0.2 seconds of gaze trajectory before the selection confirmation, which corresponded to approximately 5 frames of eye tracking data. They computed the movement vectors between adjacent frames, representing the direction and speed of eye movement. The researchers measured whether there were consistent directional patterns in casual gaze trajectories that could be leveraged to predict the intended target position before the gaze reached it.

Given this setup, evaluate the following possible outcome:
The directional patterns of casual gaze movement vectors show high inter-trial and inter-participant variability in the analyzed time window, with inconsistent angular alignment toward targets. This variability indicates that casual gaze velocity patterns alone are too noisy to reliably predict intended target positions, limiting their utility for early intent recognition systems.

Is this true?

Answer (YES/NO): NO